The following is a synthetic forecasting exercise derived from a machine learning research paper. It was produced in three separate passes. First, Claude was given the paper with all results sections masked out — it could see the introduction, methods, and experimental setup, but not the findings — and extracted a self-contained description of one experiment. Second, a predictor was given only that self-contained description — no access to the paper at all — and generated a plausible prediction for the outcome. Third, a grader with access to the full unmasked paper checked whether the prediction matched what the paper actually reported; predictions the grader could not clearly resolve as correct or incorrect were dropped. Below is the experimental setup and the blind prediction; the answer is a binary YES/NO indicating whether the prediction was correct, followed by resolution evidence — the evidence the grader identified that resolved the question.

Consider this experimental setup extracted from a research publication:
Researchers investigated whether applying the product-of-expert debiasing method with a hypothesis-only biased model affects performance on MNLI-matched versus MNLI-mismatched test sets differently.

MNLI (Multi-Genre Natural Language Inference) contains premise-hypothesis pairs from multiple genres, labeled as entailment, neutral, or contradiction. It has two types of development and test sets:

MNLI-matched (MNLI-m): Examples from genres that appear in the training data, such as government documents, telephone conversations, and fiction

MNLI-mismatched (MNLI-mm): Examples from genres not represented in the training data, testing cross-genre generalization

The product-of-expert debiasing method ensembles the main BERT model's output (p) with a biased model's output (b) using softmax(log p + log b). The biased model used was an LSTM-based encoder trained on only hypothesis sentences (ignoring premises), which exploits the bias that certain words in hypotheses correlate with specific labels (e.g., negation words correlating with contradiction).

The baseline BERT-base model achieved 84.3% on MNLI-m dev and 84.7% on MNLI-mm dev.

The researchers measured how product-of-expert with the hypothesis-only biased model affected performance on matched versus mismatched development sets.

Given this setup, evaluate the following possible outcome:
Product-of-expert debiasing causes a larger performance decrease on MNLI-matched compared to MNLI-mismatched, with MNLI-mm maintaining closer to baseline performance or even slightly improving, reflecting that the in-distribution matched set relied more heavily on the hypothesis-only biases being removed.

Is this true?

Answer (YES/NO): NO